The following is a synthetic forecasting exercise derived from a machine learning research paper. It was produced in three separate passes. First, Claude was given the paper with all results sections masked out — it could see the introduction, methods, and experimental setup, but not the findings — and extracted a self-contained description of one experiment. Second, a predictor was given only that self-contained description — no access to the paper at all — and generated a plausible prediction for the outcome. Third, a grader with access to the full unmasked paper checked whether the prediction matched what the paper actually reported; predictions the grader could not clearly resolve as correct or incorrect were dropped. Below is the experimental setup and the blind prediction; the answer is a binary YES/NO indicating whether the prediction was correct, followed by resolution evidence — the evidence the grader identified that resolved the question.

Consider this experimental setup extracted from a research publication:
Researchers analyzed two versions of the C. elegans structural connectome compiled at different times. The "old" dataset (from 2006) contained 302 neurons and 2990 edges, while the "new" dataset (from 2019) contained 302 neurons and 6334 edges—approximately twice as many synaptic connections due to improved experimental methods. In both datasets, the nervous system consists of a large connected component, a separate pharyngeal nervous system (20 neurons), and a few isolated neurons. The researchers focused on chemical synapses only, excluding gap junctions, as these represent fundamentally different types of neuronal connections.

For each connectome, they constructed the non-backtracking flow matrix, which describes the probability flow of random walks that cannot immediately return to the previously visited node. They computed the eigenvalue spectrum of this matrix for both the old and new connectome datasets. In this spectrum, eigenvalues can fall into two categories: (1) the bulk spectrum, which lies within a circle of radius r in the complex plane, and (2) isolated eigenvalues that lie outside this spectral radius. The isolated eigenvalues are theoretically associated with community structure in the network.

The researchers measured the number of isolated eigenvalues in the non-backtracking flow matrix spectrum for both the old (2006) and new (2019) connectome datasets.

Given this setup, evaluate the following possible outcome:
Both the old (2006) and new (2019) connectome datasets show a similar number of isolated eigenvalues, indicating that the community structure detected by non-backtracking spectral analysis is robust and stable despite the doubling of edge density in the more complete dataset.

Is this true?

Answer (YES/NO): YES